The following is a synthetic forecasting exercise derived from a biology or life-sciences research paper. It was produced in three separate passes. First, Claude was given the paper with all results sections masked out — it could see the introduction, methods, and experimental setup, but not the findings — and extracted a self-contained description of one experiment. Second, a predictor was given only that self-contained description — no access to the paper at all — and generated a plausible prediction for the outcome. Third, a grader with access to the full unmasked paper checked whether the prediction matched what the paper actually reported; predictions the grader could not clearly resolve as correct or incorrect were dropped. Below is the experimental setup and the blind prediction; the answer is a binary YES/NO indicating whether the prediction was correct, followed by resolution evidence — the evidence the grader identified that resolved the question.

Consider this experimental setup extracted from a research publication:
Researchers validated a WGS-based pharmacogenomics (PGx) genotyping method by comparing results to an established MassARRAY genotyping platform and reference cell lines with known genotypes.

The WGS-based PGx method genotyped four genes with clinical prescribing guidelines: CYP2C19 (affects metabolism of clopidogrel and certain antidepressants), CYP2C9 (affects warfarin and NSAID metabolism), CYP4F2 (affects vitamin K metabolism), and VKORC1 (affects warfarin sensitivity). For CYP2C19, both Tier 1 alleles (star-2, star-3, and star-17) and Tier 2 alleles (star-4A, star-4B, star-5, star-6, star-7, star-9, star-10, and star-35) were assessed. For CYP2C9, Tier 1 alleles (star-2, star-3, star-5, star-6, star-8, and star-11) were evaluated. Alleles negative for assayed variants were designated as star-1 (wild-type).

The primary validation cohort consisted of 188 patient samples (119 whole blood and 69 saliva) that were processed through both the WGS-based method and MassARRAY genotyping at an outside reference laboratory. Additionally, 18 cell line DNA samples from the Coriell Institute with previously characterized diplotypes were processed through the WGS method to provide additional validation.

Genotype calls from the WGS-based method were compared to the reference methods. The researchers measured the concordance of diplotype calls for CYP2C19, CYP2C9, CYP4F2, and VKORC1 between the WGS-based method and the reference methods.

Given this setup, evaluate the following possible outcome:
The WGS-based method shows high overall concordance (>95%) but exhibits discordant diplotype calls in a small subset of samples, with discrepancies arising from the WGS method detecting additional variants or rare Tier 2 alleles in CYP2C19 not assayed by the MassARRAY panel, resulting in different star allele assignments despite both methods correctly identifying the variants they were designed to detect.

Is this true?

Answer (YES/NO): NO